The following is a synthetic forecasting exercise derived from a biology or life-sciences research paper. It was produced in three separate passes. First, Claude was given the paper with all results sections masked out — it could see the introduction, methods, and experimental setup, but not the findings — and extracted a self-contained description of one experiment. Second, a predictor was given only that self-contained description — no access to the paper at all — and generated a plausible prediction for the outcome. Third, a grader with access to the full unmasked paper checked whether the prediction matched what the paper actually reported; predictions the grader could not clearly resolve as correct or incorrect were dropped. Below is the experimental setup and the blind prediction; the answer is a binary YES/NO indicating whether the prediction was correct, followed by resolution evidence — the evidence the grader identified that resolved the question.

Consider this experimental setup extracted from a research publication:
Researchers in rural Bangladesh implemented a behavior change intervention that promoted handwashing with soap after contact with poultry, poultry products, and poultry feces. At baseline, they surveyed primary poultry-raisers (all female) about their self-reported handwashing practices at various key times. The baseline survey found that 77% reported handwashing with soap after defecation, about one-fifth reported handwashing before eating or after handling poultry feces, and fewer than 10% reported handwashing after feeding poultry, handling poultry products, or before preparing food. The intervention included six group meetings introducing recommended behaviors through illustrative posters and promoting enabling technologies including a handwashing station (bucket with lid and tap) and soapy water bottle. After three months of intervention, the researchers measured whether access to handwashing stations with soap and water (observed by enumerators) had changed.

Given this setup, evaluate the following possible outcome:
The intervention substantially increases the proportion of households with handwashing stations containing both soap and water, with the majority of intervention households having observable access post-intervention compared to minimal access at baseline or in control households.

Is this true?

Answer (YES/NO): NO